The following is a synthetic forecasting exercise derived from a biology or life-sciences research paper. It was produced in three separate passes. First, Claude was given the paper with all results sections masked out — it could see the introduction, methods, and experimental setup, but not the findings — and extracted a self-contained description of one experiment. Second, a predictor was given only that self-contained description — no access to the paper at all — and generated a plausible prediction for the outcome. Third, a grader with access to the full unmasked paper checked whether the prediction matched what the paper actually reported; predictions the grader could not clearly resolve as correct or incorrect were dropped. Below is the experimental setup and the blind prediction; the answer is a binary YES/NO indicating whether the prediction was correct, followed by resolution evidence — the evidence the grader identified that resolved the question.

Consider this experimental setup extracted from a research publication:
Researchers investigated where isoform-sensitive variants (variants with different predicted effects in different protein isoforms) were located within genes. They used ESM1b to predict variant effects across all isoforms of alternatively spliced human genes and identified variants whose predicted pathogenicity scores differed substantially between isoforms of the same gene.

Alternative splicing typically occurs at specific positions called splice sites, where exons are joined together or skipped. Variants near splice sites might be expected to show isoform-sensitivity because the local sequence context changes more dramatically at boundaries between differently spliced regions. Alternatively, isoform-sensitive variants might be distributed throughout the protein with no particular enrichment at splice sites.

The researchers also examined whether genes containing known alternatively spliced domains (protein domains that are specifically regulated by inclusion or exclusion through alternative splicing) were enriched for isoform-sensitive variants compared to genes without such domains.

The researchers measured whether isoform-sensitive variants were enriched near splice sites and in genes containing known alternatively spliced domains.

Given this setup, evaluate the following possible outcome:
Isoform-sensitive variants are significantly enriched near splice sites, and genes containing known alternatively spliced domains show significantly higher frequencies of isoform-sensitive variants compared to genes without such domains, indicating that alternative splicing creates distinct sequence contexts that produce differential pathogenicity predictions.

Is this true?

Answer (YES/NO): YES